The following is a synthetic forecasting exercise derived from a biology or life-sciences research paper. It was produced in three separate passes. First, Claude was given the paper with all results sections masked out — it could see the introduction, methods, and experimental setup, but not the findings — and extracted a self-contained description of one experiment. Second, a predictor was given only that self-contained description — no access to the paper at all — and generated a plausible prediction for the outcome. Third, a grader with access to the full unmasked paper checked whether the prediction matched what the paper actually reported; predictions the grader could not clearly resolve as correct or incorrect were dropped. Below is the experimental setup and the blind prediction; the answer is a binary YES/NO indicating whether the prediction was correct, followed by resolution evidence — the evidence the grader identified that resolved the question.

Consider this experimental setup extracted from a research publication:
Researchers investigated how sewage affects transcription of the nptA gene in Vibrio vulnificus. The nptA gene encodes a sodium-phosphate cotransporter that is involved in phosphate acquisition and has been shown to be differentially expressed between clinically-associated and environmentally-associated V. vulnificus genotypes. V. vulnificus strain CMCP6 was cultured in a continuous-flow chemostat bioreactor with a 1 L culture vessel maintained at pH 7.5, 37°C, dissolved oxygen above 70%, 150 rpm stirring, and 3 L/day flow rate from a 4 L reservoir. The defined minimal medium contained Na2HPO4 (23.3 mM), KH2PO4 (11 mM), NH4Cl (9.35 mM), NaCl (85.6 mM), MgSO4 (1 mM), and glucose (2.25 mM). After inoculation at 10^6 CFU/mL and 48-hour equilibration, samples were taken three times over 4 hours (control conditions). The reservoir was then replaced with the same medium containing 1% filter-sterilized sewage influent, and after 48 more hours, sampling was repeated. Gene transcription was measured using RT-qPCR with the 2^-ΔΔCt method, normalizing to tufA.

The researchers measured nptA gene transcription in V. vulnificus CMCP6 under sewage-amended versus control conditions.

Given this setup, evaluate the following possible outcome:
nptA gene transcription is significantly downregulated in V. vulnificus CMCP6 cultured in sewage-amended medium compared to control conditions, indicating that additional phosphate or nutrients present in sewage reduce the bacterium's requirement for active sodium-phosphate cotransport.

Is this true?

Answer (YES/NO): YES